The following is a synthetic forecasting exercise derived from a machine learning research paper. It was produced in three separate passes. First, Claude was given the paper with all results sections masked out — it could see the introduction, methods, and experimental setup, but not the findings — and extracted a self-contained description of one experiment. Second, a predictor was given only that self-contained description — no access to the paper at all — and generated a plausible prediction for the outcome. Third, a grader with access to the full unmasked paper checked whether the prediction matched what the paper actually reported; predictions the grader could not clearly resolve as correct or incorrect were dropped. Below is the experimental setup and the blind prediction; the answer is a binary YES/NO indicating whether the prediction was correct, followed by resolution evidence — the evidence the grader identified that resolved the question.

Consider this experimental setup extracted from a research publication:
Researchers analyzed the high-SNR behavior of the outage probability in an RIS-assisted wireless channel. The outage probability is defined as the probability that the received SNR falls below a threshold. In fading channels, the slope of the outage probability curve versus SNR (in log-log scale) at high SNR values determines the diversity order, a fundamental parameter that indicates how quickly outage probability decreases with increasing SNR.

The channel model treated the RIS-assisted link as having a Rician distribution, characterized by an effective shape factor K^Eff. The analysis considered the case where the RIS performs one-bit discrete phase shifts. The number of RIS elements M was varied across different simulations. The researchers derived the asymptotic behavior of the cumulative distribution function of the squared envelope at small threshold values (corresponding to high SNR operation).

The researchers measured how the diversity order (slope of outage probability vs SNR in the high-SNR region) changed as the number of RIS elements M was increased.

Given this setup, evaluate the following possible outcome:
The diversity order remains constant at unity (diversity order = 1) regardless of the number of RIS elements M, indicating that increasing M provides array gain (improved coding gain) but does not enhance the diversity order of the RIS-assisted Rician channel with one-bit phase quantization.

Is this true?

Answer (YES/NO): YES